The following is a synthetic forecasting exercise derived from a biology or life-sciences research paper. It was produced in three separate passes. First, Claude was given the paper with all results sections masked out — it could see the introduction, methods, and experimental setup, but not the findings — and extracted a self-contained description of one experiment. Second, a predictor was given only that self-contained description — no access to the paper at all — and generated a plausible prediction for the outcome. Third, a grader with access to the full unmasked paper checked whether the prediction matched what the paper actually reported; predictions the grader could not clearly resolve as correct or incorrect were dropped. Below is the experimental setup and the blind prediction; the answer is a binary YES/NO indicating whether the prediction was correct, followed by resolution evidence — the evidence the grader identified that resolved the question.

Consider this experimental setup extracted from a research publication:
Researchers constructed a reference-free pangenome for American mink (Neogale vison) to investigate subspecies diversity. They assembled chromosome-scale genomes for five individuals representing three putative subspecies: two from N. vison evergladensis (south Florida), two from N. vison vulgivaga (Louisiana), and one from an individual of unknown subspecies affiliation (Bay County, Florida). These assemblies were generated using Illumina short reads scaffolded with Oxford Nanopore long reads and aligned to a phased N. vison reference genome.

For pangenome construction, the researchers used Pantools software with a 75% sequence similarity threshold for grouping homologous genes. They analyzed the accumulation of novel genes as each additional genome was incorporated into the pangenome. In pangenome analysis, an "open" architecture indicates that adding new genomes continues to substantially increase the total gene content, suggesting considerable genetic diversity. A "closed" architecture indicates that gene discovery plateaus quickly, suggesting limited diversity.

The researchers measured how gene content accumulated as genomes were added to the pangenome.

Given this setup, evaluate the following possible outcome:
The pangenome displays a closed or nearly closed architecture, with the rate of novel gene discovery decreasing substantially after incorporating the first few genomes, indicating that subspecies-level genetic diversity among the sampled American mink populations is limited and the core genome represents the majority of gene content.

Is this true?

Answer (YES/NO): NO